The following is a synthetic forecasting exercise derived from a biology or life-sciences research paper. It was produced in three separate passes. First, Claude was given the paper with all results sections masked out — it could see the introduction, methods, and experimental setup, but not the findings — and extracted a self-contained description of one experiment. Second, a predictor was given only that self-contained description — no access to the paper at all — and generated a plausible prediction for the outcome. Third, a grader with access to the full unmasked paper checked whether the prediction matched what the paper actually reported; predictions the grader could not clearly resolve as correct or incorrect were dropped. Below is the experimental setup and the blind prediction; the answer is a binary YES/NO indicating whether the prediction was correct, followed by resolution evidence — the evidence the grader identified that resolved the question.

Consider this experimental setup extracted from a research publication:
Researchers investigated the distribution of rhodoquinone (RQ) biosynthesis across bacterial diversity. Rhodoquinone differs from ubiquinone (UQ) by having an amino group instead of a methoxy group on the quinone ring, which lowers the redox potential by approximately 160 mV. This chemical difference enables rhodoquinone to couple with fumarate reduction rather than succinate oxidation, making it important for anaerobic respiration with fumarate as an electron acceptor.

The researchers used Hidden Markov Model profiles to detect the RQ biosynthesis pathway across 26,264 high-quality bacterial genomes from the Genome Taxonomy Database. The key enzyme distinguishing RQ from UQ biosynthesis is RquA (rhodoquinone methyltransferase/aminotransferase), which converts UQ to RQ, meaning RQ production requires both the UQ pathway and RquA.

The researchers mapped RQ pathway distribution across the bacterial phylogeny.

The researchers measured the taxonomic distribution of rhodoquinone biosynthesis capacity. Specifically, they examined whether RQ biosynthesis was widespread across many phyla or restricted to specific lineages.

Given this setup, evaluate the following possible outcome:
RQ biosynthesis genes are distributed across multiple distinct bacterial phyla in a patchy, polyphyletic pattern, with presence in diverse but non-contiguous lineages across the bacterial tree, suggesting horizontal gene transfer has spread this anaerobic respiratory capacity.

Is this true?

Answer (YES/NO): NO